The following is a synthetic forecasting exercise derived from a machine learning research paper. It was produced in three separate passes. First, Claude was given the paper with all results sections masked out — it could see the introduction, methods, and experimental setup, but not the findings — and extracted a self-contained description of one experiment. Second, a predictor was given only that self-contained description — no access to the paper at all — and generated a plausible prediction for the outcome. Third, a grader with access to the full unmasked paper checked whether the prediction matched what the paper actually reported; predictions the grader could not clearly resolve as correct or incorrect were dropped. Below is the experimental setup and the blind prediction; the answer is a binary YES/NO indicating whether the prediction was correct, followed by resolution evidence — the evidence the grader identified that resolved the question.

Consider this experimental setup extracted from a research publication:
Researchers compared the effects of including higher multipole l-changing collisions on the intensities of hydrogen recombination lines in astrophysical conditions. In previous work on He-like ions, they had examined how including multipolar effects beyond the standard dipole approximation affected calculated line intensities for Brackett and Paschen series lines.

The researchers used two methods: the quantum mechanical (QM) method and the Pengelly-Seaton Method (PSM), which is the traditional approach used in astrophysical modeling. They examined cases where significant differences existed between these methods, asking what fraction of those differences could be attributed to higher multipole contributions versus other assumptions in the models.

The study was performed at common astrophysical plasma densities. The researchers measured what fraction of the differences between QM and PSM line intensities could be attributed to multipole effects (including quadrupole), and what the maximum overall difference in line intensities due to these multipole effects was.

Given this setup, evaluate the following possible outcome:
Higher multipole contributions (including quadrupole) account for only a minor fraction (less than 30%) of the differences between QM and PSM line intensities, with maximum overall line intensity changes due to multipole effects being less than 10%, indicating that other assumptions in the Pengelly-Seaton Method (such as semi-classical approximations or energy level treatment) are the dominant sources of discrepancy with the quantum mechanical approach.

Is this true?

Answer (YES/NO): NO